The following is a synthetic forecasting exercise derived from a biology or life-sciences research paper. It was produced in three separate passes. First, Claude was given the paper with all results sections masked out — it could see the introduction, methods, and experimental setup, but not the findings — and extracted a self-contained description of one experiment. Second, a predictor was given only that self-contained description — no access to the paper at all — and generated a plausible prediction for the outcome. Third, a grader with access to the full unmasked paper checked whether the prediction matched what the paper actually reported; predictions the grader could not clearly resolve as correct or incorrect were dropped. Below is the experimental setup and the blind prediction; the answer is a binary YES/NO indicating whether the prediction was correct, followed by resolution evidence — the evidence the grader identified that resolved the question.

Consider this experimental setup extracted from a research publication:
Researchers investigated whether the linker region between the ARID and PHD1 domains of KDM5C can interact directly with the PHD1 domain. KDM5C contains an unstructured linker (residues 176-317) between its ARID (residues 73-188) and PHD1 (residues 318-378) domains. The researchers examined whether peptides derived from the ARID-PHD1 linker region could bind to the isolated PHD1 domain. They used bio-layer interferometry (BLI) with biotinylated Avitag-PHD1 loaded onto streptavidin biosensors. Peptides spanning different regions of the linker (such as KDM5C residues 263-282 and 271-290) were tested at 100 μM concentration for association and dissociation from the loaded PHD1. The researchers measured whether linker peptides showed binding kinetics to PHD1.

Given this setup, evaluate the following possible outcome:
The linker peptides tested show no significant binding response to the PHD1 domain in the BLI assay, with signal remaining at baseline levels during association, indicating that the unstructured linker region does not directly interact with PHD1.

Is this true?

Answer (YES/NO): NO